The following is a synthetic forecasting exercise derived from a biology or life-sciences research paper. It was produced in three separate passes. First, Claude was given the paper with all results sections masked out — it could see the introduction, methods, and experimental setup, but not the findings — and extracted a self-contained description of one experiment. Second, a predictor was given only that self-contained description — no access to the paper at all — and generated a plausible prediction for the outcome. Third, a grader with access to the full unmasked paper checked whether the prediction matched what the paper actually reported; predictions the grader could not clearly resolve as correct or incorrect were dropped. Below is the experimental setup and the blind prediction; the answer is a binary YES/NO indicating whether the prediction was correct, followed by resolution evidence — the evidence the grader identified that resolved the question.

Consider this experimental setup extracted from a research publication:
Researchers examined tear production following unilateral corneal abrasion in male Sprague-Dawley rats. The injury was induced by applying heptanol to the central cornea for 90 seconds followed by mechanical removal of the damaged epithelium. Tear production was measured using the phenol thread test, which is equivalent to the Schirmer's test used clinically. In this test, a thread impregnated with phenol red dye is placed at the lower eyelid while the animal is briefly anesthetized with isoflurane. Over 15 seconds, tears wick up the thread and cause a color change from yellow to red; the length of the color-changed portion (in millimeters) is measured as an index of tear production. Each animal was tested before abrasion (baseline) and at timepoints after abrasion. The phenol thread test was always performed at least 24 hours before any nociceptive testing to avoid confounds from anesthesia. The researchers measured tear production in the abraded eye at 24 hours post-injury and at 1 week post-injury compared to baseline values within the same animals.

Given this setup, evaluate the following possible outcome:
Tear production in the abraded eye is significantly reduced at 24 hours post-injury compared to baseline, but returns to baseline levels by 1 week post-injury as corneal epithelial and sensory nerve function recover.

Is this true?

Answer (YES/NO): NO